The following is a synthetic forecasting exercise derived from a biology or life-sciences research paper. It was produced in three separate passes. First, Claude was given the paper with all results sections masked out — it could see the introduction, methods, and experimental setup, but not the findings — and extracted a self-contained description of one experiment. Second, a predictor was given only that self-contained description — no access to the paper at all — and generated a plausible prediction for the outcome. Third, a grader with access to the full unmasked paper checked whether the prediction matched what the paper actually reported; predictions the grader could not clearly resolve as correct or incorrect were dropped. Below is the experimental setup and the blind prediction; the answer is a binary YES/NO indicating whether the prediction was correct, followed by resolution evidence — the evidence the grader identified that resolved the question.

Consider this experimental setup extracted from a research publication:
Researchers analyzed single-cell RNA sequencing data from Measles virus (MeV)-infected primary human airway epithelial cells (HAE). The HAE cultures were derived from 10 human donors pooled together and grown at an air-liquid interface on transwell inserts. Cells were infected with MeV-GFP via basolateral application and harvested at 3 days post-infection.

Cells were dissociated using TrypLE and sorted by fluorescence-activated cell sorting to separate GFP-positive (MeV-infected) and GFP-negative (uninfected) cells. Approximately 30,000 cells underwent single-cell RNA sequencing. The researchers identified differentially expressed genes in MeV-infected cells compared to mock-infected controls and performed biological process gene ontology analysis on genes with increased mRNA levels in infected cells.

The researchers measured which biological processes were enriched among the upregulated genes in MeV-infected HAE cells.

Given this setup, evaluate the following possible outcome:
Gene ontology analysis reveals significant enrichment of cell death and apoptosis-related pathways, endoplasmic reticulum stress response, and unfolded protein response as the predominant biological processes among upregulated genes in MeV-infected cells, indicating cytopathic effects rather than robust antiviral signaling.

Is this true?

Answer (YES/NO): NO